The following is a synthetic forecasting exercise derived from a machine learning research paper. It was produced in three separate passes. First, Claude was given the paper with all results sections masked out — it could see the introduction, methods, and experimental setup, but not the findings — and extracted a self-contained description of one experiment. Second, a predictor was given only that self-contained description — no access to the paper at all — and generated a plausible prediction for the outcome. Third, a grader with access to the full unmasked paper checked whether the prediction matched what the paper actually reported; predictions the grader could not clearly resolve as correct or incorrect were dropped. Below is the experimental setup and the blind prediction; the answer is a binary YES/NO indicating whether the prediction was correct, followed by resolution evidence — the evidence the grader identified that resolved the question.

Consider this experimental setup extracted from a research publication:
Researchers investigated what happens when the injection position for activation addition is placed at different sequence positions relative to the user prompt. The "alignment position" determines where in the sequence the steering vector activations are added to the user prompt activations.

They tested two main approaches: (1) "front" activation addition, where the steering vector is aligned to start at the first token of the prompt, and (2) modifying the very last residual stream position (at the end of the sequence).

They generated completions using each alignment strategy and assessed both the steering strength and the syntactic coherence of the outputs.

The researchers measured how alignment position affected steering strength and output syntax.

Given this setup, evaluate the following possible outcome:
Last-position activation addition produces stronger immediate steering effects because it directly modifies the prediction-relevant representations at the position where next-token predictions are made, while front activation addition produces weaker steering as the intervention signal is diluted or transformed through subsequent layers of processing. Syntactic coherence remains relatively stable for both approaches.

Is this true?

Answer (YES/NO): NO